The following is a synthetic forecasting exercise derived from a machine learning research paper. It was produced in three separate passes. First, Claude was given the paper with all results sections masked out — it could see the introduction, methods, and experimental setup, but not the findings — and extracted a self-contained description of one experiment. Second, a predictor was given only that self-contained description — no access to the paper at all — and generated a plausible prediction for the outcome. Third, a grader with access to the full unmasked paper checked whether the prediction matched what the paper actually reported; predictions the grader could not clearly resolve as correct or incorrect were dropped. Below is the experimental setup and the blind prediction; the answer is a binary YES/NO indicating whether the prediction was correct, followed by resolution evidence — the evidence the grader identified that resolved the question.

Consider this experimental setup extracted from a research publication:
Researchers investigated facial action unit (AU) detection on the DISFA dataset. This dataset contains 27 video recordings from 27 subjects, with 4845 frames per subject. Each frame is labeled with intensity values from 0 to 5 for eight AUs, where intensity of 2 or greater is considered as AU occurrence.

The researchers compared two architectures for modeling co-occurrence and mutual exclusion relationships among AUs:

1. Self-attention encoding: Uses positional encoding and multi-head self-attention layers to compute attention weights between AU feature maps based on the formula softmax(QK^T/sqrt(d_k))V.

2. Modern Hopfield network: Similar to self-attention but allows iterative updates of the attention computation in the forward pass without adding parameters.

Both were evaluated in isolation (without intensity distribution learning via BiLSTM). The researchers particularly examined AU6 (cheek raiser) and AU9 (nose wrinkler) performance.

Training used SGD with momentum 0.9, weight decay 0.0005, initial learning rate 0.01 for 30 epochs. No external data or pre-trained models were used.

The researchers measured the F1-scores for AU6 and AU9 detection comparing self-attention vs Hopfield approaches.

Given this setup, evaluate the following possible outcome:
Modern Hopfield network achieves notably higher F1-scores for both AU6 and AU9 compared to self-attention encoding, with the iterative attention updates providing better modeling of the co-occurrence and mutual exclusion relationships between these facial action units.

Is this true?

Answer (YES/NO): NO